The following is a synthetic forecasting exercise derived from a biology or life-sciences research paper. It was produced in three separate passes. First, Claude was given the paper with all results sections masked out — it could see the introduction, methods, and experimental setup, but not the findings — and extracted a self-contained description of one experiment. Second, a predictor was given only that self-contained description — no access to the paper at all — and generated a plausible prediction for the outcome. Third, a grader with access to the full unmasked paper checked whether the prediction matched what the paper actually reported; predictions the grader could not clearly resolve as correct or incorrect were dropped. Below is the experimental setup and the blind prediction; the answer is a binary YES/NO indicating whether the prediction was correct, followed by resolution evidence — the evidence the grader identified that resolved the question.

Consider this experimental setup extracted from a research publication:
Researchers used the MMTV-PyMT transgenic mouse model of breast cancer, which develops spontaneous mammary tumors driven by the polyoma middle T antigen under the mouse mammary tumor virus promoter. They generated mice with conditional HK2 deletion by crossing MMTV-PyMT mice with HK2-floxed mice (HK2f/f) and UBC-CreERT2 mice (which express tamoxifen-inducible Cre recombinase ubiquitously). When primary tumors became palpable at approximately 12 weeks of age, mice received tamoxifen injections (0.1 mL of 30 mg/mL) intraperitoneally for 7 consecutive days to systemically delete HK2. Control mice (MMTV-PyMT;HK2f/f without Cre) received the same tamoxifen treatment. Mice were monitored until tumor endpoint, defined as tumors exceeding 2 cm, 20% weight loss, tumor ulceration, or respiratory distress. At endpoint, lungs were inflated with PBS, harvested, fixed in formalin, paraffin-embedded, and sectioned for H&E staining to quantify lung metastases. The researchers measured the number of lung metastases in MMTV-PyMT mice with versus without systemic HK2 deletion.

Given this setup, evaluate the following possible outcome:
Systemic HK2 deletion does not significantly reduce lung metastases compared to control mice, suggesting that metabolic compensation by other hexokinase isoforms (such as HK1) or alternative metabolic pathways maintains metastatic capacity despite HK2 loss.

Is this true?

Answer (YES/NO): NO